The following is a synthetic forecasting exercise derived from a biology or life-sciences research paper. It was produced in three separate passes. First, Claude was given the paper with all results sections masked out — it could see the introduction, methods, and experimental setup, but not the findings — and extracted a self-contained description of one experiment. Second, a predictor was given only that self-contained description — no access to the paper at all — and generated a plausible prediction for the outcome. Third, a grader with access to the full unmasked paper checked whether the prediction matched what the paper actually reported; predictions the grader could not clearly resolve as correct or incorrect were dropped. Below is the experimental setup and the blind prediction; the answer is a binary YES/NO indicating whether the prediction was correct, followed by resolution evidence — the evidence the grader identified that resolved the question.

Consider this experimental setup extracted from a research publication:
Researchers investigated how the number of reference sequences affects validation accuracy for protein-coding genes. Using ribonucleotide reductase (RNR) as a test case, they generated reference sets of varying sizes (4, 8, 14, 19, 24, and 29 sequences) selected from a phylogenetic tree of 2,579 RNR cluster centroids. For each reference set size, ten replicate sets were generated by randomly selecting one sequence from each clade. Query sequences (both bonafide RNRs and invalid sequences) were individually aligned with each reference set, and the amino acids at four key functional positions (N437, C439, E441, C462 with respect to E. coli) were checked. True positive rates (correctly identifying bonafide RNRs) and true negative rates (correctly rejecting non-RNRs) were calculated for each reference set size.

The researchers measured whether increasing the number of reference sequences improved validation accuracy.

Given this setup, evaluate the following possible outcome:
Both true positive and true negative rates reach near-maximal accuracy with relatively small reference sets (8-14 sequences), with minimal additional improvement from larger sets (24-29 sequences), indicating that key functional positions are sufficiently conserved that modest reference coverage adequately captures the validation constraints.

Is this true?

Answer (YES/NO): NO